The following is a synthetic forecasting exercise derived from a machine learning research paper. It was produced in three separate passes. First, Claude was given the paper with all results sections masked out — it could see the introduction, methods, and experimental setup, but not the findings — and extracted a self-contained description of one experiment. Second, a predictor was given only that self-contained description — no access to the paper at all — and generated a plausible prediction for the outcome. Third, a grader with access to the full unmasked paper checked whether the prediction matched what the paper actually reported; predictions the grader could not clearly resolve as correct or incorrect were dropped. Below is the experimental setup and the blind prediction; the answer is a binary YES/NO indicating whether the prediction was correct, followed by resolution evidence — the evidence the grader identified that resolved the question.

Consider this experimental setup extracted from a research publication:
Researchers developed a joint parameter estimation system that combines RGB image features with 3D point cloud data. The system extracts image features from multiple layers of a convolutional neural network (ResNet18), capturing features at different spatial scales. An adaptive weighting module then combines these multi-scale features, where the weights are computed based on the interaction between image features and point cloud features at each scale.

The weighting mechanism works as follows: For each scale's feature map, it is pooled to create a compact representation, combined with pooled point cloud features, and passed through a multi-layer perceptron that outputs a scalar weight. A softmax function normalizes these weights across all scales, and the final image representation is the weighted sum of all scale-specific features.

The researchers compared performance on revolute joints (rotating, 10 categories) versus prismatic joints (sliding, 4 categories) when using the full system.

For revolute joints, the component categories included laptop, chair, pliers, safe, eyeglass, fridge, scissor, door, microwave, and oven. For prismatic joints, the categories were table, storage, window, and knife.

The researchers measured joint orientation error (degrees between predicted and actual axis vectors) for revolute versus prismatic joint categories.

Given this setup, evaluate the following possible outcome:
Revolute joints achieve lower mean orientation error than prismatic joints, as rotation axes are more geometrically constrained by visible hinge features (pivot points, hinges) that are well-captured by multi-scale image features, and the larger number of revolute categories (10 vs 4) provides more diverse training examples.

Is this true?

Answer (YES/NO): YES